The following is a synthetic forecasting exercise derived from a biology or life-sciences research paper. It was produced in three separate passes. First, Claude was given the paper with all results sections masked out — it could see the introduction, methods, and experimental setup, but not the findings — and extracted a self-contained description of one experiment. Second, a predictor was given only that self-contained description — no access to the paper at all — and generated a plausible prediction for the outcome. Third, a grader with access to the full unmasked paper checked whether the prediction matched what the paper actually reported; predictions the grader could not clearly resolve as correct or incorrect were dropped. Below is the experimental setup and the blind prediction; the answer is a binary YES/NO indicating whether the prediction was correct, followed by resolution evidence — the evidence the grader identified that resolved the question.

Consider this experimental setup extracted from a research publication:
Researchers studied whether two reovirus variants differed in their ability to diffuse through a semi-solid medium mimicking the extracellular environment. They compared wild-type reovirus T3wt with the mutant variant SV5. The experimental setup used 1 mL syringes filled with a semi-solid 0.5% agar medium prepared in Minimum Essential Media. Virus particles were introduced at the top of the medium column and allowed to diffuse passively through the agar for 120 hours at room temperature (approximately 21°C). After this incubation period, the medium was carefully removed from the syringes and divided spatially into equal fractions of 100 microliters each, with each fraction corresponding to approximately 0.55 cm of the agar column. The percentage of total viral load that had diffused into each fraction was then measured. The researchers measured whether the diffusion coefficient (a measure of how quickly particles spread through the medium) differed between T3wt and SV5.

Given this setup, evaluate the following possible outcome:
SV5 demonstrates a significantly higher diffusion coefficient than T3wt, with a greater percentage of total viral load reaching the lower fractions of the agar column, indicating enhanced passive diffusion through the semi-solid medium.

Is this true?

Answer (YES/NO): NO